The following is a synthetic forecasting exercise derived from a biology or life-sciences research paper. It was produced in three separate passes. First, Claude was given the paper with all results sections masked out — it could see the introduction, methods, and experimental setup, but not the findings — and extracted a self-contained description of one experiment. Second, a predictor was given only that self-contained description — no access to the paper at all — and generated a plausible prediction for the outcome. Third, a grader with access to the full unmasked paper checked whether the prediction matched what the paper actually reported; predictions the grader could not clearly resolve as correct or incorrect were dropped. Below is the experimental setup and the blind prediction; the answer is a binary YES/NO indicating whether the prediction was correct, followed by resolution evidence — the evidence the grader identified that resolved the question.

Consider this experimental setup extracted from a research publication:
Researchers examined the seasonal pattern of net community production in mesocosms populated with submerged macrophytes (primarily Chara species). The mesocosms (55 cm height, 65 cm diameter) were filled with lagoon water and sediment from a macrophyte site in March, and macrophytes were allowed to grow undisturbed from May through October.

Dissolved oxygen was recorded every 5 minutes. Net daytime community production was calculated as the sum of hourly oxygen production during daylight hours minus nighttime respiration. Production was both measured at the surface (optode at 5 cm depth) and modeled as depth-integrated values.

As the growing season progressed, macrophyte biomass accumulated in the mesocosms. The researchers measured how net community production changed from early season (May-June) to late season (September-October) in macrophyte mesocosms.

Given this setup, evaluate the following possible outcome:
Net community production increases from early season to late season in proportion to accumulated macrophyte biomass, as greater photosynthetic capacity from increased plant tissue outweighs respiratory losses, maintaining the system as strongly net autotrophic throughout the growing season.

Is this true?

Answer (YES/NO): NO